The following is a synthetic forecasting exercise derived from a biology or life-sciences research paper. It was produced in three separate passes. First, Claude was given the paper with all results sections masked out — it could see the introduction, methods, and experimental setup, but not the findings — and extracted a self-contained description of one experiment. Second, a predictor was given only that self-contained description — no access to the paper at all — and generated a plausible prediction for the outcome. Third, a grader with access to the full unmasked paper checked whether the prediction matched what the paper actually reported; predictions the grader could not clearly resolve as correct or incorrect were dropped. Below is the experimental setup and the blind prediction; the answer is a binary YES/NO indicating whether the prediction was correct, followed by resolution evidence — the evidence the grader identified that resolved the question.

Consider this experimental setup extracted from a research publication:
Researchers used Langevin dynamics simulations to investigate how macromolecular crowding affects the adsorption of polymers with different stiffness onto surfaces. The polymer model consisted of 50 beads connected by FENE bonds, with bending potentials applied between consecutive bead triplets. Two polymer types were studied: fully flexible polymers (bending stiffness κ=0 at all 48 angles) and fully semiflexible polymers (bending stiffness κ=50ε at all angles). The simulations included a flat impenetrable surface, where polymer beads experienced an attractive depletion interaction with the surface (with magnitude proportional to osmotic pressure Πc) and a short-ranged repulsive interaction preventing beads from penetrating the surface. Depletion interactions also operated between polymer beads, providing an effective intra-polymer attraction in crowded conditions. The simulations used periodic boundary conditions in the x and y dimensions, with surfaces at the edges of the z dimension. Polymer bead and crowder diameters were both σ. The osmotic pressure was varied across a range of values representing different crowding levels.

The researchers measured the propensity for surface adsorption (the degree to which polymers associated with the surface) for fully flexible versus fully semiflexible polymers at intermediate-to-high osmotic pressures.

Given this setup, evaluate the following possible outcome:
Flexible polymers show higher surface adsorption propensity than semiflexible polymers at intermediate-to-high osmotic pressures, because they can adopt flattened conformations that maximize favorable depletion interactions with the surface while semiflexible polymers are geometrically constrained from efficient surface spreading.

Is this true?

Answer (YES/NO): NO